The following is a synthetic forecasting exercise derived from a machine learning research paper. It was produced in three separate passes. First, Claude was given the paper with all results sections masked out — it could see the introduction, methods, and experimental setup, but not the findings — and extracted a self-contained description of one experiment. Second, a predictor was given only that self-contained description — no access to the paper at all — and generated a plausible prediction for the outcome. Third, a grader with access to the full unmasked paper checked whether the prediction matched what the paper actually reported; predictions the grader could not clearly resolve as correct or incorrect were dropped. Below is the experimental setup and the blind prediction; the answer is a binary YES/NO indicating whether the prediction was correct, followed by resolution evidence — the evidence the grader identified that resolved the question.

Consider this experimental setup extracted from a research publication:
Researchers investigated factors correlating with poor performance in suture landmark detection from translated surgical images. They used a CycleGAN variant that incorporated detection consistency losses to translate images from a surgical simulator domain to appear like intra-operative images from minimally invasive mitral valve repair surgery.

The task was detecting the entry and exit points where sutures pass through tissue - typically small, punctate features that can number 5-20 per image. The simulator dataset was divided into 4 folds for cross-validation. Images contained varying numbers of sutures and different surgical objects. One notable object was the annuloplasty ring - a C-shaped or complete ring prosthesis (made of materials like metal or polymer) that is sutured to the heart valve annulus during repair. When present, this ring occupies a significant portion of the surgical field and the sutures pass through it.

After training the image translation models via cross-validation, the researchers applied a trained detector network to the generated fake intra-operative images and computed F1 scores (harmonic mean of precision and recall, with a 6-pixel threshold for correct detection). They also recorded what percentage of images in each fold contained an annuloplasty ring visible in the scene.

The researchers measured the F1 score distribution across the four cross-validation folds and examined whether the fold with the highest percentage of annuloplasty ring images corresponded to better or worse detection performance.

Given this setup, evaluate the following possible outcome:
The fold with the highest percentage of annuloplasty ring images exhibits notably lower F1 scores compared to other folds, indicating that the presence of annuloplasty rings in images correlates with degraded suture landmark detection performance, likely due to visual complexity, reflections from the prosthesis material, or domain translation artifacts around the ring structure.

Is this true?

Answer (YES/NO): YES